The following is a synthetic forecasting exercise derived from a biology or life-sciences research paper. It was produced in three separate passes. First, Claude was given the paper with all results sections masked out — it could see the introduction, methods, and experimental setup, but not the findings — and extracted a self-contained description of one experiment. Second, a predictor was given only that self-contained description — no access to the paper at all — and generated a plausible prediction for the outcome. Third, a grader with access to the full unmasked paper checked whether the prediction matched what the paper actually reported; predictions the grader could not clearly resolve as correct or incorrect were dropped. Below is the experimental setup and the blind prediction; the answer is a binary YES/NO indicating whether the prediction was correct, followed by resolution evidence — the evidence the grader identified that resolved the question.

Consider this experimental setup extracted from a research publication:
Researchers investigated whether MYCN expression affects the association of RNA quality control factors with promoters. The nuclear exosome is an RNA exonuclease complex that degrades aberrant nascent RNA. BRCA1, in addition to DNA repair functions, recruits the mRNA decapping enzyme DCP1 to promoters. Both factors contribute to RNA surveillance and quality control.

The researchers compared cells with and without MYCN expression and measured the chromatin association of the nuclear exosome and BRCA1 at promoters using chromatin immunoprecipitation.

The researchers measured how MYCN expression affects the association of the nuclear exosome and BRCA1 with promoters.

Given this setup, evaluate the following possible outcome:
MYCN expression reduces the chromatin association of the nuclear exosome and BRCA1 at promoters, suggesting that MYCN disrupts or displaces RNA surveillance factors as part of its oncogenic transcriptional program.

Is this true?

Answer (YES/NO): NO